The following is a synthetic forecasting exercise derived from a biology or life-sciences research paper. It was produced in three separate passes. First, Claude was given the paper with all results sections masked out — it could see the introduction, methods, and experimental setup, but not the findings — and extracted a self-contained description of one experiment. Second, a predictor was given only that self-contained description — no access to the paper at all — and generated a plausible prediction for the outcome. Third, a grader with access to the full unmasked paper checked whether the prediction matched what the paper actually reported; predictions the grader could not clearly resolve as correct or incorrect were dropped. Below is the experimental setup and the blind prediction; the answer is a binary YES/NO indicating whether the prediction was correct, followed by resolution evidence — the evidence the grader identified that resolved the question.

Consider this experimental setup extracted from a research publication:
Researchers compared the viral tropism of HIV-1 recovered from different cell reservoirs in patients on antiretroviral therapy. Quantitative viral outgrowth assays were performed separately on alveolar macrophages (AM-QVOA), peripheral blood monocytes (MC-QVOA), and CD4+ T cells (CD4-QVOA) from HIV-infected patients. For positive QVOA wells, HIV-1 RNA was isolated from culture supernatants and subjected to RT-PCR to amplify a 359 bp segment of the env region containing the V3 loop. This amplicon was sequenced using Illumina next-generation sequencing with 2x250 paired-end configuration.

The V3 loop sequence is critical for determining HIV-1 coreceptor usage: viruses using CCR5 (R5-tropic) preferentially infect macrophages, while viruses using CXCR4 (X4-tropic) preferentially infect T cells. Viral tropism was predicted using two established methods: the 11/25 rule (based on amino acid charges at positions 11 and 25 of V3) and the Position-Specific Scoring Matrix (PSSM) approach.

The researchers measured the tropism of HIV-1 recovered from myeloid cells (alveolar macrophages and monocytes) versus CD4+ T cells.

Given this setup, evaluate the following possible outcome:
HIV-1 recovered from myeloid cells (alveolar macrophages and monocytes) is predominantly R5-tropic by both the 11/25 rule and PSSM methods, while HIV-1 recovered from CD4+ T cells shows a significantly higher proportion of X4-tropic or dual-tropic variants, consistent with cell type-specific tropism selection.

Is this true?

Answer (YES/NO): NO